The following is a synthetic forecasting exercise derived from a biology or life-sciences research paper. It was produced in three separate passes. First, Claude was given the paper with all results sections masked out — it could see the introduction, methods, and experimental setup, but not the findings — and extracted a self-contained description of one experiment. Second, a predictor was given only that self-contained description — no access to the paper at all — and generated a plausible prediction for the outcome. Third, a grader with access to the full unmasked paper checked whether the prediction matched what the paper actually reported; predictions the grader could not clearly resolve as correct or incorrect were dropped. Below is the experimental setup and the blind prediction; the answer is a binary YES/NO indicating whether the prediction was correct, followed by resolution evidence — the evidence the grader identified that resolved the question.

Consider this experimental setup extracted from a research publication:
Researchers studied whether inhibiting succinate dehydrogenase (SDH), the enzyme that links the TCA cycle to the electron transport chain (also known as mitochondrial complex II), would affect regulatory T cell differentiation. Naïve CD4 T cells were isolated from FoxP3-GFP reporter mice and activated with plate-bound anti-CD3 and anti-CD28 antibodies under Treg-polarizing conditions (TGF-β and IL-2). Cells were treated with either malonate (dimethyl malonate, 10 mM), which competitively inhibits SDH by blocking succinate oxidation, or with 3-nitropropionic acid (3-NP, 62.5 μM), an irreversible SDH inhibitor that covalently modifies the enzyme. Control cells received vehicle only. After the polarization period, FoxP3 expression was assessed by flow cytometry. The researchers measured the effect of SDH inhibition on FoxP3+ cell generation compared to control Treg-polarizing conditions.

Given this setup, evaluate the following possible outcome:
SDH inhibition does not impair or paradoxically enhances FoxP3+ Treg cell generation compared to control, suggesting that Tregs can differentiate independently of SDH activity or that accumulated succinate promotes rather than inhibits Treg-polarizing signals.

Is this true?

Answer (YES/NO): YES